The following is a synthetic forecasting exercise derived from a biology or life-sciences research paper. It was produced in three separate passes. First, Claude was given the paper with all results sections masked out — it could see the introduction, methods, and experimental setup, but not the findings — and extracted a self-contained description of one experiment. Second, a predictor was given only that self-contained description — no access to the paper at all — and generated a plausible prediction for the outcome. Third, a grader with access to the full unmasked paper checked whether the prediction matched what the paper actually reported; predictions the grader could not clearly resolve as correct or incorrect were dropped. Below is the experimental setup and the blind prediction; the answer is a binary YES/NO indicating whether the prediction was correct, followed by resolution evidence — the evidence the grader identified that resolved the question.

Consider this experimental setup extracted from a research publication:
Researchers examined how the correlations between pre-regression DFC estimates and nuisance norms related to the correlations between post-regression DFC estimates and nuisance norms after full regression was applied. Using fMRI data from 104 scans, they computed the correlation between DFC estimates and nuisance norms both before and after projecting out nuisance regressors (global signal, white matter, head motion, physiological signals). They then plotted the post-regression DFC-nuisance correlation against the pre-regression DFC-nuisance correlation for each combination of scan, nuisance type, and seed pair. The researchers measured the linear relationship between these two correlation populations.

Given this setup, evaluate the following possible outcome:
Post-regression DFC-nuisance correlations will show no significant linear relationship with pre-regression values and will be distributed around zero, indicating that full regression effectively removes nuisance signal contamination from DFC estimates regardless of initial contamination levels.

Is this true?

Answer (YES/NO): NO